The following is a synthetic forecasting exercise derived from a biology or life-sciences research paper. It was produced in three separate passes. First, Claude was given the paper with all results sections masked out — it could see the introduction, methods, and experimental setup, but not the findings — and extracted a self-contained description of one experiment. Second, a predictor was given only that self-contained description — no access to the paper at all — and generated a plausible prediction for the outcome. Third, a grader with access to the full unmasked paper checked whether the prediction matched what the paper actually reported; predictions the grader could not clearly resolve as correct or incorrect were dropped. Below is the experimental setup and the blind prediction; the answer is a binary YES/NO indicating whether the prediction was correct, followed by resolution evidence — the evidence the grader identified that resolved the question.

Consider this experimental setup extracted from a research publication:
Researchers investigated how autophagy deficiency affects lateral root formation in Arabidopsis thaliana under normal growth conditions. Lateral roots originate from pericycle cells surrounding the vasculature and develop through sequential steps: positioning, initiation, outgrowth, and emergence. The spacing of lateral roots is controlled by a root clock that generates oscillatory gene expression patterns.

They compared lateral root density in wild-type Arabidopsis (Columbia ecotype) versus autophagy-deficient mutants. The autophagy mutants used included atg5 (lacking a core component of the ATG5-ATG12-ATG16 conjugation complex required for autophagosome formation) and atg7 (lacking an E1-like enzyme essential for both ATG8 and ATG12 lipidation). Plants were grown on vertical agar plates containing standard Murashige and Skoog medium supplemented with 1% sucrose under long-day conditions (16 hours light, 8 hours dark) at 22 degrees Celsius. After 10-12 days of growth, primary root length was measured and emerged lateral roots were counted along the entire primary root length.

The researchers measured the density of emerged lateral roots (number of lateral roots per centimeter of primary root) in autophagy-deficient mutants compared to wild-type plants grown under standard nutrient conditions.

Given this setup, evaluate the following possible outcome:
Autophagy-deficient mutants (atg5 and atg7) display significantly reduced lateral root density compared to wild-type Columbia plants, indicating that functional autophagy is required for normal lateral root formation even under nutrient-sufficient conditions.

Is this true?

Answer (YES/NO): YES